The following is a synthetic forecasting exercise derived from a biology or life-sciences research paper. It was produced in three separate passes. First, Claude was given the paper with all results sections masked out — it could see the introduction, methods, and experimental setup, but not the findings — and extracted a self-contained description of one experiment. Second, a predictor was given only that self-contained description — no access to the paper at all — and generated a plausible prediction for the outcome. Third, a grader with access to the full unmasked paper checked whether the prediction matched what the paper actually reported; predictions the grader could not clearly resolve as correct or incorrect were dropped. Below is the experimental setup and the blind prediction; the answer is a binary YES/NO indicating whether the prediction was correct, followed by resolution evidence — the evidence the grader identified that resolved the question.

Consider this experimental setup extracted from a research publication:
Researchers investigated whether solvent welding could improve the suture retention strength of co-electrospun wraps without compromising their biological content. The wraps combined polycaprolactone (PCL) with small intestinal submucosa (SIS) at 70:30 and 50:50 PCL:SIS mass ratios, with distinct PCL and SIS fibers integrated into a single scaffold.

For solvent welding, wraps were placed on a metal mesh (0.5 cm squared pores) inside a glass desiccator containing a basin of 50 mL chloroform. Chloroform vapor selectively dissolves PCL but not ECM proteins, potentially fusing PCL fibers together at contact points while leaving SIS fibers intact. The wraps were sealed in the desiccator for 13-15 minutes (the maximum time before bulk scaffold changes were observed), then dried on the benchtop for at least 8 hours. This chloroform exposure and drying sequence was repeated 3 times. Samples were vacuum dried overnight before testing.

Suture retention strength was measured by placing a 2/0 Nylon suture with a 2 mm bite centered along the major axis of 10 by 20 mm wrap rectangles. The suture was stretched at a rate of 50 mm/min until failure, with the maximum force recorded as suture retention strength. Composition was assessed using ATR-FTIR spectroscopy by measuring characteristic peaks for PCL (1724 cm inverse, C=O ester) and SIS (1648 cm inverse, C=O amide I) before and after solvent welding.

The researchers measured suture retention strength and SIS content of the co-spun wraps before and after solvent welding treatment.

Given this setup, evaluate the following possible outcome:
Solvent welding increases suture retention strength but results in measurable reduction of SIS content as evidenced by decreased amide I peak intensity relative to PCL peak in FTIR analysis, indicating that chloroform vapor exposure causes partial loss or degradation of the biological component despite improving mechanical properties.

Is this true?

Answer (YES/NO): NO